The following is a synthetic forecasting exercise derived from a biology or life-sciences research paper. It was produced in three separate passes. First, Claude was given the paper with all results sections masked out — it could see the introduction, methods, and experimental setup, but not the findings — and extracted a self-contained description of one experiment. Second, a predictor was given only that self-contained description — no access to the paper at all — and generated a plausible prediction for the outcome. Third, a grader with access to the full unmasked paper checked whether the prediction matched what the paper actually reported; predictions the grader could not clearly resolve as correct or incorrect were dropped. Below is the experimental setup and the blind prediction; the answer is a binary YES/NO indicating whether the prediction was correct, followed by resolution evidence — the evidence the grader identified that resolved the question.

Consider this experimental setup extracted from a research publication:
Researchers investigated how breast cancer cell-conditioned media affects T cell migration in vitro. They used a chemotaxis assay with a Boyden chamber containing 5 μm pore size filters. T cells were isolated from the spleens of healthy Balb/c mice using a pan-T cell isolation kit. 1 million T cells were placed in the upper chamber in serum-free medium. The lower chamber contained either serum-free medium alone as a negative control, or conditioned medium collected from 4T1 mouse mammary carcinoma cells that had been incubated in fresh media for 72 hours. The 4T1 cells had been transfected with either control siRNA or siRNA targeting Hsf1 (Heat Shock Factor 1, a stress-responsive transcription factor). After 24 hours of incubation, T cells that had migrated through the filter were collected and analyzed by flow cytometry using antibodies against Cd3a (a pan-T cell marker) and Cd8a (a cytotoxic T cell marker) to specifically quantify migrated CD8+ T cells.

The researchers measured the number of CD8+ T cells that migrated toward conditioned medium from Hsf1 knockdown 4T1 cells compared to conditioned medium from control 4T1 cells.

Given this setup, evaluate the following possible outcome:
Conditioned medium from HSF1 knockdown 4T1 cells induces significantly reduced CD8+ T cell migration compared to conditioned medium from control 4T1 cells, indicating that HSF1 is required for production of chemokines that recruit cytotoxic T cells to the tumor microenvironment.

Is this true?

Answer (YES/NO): NO